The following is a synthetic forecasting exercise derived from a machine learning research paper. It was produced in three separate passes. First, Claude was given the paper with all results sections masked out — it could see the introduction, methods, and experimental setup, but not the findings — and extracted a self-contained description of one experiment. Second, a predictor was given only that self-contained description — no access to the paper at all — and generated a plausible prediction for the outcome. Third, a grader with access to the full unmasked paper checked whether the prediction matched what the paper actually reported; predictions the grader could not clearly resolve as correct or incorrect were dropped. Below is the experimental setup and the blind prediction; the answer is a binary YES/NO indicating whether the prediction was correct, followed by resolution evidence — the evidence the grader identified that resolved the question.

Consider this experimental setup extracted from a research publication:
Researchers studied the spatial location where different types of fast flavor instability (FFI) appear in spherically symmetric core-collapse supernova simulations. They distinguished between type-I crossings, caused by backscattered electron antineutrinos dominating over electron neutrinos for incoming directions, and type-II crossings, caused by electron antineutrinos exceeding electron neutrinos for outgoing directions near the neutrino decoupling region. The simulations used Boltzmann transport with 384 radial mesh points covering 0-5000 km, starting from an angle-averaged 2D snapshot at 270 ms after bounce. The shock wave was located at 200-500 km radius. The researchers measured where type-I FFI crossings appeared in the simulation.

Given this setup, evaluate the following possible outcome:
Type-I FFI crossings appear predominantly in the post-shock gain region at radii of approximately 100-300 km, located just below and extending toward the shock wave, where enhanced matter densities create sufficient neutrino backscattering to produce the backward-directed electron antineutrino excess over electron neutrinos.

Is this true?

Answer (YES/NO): NO